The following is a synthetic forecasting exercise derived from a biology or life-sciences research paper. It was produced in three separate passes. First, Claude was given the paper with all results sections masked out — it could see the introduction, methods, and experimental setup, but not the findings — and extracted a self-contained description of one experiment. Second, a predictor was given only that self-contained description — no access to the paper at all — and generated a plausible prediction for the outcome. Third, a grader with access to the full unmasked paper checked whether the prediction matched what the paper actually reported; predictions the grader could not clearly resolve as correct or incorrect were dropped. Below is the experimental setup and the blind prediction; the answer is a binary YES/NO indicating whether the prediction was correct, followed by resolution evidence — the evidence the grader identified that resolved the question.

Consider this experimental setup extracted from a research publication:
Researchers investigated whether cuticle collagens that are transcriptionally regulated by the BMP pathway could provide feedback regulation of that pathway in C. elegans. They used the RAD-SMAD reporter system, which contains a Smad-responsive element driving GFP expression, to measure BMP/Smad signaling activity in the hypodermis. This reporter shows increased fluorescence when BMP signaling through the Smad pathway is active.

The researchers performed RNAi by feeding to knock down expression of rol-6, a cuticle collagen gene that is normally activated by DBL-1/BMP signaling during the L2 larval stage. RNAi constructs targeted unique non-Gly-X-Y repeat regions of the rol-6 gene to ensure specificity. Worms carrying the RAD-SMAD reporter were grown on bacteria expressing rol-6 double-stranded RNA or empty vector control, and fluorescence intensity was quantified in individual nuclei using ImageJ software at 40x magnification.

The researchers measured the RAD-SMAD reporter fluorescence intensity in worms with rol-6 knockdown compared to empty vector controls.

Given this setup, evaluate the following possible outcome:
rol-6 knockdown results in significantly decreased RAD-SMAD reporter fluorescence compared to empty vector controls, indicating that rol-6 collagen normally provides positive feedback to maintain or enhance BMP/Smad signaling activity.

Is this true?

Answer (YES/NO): YES